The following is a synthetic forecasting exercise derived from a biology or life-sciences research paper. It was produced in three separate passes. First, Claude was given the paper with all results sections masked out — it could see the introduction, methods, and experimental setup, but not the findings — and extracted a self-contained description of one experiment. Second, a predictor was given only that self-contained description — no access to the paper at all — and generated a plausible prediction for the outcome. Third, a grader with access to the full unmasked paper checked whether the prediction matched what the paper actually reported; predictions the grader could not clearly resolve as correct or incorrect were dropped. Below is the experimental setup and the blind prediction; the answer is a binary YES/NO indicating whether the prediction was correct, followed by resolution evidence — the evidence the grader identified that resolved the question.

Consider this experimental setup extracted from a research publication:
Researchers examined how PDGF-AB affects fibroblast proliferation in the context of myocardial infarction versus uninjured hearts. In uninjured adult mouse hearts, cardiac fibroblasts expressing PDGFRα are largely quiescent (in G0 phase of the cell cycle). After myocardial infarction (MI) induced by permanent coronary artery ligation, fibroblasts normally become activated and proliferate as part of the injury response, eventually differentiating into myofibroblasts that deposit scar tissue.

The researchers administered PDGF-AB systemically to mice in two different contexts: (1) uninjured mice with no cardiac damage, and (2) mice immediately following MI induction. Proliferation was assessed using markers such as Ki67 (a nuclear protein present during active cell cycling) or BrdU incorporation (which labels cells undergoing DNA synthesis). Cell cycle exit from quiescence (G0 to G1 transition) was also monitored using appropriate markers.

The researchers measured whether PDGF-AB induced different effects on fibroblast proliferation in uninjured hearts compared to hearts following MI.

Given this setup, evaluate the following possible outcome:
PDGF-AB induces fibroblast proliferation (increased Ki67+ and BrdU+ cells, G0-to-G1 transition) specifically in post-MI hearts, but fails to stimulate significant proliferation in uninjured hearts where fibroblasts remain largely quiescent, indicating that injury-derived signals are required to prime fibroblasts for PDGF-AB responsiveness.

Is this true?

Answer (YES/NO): NO